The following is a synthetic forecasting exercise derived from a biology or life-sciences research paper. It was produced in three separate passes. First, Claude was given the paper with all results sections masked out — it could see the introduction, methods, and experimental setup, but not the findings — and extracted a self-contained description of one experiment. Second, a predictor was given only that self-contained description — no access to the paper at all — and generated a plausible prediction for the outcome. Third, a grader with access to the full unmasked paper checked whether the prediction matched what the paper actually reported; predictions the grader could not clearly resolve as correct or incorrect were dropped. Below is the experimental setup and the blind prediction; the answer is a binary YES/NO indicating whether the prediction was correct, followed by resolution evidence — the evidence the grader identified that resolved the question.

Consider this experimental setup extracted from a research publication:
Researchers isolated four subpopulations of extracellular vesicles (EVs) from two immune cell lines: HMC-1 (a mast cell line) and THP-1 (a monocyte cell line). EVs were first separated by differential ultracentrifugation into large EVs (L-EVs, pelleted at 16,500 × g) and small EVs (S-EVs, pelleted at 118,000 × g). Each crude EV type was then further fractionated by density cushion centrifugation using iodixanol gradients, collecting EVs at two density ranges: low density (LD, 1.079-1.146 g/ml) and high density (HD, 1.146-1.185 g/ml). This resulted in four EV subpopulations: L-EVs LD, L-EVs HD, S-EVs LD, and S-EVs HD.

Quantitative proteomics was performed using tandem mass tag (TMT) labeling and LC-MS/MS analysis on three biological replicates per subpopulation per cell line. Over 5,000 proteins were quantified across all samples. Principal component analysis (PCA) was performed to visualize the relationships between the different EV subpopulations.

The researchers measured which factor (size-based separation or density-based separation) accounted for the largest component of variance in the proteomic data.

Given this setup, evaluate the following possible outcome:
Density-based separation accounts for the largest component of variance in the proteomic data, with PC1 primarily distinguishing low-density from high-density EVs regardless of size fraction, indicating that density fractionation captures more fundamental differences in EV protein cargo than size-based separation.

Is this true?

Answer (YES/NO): NO